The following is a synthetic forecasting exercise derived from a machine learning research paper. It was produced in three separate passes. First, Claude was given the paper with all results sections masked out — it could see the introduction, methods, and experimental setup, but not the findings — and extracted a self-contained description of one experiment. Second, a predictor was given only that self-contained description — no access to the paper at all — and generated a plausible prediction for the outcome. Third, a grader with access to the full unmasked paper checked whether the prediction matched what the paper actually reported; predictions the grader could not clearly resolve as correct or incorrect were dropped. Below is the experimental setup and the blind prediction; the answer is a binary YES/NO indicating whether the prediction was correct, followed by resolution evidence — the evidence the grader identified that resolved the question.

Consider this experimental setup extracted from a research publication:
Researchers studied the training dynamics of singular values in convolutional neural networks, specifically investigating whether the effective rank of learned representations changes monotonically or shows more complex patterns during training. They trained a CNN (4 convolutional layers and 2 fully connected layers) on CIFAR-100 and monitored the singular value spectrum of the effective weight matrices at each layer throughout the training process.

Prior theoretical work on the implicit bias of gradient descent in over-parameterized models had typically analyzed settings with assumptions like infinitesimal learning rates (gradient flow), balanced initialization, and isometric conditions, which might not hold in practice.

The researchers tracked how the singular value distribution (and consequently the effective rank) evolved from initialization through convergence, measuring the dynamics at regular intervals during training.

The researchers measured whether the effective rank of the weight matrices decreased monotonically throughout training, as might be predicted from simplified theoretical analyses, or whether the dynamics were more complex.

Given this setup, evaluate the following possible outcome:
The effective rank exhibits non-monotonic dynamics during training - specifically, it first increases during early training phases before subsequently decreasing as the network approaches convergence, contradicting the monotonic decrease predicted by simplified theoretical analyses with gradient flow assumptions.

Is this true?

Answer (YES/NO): NO